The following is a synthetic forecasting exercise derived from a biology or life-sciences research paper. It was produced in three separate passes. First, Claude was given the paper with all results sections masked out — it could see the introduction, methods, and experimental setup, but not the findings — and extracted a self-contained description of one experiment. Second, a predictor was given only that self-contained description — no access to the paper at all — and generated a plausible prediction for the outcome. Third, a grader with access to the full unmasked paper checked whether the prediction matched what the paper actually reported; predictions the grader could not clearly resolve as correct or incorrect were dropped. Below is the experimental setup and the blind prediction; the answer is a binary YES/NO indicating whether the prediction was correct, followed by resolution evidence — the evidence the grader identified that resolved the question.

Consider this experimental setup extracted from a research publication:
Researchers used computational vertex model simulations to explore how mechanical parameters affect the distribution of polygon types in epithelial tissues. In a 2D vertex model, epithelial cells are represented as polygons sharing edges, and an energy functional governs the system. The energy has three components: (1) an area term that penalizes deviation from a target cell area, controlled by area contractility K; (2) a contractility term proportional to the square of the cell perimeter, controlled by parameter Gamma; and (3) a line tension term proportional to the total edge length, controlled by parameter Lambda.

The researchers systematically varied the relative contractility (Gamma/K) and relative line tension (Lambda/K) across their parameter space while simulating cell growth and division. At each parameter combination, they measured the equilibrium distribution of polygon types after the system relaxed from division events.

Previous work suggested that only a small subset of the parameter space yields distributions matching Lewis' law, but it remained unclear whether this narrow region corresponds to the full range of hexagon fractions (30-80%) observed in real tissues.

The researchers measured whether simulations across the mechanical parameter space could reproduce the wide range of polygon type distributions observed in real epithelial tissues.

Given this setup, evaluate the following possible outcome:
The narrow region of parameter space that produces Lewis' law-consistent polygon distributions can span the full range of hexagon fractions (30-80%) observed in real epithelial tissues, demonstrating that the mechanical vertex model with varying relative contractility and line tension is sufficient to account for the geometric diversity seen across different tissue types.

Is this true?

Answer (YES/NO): NO